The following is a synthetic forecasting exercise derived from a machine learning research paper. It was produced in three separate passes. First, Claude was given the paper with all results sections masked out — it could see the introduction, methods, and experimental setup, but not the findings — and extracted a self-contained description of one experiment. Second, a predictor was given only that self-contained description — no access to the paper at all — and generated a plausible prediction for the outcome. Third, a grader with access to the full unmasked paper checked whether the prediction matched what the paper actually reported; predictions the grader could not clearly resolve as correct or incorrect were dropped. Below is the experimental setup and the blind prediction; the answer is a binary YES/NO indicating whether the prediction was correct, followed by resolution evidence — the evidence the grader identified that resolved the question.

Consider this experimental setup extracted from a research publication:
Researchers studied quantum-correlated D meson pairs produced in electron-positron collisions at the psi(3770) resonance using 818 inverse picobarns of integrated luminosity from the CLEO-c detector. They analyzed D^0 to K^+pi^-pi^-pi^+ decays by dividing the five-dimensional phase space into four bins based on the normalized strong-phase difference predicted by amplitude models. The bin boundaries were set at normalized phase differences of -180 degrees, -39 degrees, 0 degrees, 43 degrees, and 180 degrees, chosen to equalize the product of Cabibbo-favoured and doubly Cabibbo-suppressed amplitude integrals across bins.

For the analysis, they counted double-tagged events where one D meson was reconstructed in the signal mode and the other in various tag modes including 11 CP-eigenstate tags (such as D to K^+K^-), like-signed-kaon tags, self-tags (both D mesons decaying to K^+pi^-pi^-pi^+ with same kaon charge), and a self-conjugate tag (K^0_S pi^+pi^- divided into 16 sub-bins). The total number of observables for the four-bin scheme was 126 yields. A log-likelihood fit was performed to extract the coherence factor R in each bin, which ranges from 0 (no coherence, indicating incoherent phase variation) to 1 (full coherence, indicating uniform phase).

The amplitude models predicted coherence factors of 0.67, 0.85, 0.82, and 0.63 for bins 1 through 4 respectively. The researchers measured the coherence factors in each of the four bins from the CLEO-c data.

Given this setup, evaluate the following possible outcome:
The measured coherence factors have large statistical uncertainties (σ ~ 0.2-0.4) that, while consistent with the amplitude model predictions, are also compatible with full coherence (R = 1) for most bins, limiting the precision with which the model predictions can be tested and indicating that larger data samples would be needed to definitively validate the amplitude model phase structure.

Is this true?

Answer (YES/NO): YES